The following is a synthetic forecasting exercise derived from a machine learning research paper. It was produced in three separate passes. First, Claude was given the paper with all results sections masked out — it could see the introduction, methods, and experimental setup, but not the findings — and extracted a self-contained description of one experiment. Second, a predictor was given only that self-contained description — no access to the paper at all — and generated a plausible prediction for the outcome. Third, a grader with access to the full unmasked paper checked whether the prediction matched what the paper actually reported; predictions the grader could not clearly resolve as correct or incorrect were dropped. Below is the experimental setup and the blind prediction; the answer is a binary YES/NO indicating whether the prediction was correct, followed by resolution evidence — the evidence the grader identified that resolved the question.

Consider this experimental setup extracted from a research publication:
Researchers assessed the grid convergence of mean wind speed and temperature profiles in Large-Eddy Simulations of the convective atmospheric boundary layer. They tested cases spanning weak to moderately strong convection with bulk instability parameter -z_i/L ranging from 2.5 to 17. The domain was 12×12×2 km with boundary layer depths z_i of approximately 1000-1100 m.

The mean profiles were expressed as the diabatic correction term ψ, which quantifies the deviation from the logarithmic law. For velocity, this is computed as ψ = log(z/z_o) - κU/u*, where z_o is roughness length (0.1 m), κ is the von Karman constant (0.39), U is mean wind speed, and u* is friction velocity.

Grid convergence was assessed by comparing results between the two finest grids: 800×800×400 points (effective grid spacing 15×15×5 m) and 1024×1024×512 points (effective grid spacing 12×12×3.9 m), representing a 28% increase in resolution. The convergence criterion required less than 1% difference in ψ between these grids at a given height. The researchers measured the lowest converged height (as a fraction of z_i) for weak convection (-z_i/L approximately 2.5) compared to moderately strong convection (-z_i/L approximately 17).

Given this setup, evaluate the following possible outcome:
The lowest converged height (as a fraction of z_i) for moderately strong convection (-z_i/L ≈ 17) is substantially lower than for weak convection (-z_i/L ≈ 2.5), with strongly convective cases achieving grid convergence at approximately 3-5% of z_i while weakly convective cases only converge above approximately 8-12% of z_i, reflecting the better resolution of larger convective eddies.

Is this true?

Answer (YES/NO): NO